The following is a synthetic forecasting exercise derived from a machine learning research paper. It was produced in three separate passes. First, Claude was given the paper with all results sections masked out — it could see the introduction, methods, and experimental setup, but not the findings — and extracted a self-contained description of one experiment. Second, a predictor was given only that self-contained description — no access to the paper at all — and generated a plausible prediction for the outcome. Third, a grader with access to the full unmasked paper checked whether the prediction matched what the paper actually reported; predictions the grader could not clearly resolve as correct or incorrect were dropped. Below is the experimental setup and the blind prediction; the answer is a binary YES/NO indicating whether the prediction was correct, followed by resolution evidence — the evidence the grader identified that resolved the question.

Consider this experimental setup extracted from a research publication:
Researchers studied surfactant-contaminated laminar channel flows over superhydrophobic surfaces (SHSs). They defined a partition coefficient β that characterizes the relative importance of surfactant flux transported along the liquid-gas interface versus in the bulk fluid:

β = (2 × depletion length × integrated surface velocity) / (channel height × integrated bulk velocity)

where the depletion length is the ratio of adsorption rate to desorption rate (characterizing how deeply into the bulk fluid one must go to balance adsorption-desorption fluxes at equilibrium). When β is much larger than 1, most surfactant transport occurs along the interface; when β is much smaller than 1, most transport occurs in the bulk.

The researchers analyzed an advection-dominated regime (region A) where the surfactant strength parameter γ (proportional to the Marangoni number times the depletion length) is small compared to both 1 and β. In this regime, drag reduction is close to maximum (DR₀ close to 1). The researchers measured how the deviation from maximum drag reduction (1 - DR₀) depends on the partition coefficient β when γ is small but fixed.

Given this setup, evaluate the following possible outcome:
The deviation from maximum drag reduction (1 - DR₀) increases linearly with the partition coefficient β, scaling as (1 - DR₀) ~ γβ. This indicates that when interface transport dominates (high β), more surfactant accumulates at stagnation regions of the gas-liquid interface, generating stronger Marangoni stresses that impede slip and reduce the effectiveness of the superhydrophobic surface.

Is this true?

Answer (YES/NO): NO